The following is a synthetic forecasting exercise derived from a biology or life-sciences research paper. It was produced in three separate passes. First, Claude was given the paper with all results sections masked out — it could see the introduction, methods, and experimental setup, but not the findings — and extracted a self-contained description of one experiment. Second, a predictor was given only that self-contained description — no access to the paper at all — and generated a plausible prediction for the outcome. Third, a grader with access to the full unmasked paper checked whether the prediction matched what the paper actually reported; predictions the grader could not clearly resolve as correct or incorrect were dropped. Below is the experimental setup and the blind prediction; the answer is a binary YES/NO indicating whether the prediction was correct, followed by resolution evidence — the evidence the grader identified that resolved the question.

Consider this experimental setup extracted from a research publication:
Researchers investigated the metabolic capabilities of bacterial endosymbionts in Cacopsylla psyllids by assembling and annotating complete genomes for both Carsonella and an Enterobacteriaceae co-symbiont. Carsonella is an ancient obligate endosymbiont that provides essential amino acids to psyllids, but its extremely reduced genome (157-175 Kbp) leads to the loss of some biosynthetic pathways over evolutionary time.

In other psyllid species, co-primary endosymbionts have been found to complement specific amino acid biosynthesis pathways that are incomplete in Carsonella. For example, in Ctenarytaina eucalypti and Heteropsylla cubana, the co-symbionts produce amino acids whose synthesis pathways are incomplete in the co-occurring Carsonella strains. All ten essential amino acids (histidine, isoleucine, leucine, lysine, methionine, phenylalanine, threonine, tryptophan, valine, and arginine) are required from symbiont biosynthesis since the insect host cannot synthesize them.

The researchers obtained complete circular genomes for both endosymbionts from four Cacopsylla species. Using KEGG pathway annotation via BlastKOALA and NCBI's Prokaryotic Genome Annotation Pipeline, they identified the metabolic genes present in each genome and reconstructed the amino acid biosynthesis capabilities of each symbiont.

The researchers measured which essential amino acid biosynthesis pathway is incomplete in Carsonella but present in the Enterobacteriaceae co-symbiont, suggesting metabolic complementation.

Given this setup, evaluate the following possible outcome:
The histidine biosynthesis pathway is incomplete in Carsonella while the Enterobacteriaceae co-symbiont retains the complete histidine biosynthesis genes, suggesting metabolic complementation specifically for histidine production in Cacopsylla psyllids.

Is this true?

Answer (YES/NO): NO